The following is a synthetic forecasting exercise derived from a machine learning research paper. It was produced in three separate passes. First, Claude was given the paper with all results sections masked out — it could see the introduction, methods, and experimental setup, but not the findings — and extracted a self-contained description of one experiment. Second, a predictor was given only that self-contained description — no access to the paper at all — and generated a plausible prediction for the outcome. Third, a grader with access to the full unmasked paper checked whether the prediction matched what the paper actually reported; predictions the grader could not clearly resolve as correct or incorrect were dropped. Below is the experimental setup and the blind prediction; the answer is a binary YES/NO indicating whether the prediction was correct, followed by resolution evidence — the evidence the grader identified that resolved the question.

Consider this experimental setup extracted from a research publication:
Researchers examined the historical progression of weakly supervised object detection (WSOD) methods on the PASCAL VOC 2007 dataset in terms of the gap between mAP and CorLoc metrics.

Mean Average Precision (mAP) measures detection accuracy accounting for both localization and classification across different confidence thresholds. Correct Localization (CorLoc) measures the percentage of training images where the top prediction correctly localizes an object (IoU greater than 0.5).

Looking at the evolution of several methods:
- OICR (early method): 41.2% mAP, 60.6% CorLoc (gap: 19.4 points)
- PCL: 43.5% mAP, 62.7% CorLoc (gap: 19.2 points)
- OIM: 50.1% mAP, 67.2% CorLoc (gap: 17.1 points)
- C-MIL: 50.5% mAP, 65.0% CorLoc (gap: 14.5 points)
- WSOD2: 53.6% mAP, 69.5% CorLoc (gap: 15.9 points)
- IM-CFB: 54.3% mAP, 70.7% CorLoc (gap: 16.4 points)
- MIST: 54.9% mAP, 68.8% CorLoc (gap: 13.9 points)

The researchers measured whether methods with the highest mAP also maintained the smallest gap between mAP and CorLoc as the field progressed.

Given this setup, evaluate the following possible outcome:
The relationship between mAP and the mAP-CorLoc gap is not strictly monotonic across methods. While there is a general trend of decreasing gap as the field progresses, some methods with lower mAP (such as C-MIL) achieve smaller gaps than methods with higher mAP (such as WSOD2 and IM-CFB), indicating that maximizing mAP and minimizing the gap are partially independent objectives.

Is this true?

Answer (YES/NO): YES